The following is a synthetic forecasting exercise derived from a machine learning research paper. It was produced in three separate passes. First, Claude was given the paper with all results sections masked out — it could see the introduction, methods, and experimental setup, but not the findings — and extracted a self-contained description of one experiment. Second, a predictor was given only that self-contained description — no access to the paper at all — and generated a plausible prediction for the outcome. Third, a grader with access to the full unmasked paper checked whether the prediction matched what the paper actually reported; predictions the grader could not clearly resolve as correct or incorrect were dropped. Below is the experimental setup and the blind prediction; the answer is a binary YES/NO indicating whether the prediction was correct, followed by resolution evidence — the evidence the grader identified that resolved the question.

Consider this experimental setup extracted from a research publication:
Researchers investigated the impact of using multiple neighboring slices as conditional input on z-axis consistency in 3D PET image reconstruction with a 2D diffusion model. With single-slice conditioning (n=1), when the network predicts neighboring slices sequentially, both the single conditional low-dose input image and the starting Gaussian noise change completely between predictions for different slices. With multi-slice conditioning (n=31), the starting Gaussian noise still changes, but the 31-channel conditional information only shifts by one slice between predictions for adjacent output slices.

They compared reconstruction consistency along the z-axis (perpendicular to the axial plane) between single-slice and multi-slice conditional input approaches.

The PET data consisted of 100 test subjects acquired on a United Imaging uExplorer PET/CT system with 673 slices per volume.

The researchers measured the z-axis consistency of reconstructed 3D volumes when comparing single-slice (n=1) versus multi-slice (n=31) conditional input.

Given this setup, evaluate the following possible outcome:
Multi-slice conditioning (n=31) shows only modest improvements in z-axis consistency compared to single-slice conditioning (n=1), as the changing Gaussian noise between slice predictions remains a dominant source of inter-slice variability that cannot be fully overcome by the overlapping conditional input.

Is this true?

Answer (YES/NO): NO